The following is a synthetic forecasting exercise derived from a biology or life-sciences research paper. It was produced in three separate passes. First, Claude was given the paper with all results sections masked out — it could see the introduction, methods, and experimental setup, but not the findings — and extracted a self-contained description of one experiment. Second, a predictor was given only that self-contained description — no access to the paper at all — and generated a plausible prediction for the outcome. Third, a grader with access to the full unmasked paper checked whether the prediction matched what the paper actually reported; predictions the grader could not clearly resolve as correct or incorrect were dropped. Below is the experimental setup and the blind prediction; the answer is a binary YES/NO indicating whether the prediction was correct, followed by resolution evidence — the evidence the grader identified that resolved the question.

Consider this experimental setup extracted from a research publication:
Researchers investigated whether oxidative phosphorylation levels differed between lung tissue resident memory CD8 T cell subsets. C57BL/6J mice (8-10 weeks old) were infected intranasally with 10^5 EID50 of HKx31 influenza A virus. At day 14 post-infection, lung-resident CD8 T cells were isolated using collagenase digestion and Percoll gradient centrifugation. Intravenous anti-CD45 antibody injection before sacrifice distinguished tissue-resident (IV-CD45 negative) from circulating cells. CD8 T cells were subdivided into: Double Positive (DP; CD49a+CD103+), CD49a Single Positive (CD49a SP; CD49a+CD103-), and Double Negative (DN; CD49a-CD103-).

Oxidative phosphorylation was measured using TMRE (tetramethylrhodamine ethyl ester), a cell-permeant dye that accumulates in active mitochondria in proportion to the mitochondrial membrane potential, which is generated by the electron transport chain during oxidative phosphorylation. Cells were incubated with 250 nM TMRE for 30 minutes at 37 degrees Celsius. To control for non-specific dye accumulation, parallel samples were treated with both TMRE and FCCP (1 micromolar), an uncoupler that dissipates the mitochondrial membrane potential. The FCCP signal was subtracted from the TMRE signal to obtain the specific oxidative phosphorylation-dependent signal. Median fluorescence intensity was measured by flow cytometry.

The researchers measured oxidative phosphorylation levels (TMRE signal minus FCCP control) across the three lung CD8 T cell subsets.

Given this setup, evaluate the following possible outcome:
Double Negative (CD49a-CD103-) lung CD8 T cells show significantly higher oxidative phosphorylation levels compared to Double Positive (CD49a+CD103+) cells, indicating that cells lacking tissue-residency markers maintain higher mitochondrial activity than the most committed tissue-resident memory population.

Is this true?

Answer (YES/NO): NO